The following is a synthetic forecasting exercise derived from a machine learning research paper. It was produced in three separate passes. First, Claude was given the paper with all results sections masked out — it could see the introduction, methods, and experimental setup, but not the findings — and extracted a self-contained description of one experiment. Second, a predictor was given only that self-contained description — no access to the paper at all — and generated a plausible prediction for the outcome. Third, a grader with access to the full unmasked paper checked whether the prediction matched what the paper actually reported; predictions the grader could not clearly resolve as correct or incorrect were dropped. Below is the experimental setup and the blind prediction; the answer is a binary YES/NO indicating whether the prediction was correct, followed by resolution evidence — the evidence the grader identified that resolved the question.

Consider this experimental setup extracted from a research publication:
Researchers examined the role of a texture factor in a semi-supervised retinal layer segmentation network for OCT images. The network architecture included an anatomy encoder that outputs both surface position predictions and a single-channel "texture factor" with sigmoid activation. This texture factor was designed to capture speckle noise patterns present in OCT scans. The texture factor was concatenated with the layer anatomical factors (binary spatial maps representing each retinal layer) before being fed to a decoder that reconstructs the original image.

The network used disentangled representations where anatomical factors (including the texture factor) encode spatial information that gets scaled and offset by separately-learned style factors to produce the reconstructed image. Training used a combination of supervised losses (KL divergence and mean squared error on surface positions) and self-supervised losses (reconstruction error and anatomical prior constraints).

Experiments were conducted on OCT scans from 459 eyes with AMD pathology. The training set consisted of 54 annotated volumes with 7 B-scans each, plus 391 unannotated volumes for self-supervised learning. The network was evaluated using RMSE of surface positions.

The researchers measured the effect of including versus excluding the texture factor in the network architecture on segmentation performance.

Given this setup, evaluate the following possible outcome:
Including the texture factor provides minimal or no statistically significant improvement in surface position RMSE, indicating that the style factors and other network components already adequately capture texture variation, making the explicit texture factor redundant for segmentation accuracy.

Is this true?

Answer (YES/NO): NO